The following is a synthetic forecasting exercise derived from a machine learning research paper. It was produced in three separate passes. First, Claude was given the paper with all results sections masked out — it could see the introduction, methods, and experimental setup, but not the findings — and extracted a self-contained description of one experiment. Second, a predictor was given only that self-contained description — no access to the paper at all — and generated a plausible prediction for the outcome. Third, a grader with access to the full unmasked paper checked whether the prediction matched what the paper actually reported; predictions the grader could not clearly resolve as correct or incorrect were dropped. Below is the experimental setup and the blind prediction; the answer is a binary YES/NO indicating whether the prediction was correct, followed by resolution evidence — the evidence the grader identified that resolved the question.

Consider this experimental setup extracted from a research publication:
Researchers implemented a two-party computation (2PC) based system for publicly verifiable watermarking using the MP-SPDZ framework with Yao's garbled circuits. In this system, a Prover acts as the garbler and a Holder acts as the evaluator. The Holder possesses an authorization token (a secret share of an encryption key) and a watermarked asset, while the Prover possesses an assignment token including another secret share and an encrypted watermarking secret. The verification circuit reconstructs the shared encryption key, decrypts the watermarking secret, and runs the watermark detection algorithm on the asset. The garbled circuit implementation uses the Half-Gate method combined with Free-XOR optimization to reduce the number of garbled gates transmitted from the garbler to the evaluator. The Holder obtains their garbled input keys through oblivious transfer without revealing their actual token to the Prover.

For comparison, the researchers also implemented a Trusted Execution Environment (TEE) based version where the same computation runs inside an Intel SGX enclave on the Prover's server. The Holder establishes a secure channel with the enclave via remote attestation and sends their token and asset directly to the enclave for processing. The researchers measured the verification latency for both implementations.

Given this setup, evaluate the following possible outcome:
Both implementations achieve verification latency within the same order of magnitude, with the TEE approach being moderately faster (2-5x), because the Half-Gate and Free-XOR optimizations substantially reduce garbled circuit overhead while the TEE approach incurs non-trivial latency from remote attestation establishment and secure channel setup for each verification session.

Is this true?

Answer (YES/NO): NO